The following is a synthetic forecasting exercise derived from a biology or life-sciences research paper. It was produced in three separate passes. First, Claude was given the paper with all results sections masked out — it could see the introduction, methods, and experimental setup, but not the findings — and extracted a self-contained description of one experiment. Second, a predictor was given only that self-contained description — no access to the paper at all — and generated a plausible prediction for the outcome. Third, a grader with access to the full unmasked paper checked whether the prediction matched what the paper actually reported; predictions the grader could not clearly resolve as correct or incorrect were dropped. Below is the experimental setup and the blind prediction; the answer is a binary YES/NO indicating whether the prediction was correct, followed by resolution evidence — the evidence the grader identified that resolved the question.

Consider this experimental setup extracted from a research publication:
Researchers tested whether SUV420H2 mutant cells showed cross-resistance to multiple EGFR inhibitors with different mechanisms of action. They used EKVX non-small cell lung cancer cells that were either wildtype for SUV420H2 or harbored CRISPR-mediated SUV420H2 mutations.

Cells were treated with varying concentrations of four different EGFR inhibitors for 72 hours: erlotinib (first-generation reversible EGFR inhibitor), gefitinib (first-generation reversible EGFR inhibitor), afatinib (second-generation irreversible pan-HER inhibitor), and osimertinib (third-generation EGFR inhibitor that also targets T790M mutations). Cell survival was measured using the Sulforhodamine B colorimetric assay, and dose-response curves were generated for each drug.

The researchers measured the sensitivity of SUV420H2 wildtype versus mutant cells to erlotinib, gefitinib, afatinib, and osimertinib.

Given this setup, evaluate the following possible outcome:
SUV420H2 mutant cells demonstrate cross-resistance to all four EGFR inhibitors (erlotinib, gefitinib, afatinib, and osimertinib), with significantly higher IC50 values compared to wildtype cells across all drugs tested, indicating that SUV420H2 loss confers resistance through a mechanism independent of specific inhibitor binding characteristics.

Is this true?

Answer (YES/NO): YES